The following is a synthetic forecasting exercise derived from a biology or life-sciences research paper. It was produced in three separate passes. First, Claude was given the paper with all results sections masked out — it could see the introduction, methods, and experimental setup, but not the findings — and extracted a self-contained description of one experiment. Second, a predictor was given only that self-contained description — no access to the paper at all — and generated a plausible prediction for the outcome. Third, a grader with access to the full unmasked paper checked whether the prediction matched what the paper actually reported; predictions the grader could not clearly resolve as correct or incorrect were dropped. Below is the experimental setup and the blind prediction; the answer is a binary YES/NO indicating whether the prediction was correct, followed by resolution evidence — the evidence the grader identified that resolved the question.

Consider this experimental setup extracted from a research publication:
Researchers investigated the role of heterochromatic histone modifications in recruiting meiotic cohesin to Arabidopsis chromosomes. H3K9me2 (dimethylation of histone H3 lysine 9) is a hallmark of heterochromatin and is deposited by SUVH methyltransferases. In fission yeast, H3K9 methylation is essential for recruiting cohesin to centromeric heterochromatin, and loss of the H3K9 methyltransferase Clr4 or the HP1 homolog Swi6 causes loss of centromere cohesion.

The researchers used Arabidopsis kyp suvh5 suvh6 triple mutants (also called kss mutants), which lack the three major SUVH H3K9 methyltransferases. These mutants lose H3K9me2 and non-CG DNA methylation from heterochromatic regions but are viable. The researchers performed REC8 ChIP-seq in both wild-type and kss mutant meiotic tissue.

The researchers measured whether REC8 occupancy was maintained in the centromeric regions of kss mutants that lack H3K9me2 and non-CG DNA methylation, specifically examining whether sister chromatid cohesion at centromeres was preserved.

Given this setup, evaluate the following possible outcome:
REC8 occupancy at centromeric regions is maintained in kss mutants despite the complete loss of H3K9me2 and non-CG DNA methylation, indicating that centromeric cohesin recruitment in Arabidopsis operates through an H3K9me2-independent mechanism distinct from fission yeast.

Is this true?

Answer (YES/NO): NO